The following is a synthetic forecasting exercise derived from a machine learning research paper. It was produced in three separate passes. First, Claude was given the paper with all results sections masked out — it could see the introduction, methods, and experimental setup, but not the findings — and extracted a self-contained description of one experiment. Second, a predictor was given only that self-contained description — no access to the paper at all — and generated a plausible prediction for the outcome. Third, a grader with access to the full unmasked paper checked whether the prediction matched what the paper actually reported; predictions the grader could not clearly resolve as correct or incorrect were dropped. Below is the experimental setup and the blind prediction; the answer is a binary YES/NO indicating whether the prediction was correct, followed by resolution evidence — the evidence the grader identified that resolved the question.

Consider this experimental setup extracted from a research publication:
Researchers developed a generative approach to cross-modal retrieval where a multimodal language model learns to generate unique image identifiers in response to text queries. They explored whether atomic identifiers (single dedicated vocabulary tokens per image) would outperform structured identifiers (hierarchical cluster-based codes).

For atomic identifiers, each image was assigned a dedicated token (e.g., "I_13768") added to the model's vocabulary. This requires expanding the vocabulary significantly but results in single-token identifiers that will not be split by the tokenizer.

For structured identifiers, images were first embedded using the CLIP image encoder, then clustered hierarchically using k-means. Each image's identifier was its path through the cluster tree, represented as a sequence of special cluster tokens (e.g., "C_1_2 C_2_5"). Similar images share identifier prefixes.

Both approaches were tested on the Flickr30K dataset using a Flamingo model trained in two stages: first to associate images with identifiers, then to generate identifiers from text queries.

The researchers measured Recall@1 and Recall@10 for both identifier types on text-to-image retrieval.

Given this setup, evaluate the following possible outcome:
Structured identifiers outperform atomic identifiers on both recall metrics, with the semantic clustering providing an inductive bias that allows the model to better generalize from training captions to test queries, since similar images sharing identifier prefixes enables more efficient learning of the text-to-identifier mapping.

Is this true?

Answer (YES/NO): NO